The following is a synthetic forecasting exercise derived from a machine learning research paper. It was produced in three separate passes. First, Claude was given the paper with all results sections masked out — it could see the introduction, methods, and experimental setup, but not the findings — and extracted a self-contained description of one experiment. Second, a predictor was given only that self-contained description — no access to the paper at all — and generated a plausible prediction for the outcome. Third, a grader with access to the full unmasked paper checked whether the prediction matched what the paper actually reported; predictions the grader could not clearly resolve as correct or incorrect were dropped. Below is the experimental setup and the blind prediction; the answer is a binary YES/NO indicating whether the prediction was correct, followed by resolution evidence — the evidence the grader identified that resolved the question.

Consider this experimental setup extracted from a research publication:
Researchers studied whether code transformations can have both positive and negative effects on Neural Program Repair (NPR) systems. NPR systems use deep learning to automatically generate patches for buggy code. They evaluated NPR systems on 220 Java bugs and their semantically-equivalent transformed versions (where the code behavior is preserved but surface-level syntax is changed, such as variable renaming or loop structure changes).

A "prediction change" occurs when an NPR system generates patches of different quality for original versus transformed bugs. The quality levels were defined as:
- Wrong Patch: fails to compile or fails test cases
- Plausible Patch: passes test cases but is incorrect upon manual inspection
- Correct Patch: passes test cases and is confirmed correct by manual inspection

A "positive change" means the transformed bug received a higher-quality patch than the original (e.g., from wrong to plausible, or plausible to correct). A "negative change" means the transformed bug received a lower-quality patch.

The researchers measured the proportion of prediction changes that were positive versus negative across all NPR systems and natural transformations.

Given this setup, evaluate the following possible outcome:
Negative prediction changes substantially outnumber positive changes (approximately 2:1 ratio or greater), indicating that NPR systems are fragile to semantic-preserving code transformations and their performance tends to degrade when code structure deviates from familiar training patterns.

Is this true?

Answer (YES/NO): NO